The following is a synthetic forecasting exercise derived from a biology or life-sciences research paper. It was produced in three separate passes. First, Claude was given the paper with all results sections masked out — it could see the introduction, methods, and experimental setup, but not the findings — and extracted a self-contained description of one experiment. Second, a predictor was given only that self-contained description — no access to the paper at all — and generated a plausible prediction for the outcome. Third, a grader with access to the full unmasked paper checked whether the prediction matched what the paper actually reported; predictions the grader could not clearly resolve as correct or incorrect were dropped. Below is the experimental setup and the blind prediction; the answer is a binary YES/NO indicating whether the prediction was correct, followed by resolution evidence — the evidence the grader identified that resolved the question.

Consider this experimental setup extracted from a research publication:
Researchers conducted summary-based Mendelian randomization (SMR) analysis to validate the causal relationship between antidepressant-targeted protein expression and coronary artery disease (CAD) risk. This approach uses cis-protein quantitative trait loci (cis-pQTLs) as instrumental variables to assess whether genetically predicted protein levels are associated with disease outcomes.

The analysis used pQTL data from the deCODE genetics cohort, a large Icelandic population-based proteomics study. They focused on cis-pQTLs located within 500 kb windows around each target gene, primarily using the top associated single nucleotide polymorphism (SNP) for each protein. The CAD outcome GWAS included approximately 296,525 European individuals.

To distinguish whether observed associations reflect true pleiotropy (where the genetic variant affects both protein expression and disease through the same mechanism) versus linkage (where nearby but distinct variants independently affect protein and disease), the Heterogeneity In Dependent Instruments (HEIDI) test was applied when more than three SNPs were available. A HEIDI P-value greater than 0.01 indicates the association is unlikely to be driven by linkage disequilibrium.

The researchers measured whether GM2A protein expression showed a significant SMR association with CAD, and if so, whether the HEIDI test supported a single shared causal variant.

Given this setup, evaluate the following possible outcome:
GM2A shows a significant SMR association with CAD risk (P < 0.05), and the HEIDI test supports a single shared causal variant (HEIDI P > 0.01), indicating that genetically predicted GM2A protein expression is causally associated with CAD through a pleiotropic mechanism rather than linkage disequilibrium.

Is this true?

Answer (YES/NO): NO